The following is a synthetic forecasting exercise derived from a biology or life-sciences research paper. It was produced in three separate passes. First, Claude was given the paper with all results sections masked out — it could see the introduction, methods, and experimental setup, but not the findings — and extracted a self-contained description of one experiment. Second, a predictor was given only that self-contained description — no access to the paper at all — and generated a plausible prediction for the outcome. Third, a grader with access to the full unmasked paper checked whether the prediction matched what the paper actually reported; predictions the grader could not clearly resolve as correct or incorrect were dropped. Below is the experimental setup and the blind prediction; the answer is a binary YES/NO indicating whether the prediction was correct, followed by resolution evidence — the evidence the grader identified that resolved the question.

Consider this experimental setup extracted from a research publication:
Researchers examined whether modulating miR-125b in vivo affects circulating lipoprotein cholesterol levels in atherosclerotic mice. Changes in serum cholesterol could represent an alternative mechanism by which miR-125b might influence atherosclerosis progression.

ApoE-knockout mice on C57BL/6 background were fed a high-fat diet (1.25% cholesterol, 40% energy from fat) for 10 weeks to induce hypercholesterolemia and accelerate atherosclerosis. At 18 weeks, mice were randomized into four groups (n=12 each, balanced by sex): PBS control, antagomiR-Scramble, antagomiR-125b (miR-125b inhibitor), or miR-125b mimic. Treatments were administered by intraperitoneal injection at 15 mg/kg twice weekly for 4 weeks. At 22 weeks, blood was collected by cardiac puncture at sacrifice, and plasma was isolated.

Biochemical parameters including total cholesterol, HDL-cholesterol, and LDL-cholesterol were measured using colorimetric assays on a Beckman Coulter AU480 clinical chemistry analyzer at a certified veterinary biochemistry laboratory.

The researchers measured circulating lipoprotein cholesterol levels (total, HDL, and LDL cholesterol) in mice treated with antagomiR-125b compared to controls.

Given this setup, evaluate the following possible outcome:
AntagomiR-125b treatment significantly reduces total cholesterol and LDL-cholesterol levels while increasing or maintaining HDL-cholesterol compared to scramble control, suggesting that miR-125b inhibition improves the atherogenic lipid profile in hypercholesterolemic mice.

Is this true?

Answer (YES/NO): NO